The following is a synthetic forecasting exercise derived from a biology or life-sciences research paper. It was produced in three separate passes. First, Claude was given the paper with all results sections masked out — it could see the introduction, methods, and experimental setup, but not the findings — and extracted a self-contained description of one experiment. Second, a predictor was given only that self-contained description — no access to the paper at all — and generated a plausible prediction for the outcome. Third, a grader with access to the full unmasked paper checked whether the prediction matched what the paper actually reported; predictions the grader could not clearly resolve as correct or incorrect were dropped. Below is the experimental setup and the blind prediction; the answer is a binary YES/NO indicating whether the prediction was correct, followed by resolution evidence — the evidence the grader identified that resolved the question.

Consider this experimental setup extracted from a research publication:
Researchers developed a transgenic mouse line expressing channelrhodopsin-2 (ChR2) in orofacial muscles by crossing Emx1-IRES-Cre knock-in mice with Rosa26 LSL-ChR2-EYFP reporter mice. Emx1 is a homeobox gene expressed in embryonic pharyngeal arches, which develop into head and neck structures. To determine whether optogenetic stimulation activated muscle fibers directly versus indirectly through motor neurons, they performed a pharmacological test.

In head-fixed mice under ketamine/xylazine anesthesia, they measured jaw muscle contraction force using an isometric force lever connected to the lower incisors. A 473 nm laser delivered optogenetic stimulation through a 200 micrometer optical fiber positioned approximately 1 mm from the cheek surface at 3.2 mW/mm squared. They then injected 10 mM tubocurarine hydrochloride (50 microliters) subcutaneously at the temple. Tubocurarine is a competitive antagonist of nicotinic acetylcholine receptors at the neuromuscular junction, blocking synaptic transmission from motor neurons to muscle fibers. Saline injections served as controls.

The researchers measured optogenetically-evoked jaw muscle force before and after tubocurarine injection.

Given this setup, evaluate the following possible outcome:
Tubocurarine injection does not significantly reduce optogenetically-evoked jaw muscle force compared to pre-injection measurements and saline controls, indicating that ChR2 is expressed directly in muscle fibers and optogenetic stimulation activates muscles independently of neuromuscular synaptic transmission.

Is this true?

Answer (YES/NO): YES